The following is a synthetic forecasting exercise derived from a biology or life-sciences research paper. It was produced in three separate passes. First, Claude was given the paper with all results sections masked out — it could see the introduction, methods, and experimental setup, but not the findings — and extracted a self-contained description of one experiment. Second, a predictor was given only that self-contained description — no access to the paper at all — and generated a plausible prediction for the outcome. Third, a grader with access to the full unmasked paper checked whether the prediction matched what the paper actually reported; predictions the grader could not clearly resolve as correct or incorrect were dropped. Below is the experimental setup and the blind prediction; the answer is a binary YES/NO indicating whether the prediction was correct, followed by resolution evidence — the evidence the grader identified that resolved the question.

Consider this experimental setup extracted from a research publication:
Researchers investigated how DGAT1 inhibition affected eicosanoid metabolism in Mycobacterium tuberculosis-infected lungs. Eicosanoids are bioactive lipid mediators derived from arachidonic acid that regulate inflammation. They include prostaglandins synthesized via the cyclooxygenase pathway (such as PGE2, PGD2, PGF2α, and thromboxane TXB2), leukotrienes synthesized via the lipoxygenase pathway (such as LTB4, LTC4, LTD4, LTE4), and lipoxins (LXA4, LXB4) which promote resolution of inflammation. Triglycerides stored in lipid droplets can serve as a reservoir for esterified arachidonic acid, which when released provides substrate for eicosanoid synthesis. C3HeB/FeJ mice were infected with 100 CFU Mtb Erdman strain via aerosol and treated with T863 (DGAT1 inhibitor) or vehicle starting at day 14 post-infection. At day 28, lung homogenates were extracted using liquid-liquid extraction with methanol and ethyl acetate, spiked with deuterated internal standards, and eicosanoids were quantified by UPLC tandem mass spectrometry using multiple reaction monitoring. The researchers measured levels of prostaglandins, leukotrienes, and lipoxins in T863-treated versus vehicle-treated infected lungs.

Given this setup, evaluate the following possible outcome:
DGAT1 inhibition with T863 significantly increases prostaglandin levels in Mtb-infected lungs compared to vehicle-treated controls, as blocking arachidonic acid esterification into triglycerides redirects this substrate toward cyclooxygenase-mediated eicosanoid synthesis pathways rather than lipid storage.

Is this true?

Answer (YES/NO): NO